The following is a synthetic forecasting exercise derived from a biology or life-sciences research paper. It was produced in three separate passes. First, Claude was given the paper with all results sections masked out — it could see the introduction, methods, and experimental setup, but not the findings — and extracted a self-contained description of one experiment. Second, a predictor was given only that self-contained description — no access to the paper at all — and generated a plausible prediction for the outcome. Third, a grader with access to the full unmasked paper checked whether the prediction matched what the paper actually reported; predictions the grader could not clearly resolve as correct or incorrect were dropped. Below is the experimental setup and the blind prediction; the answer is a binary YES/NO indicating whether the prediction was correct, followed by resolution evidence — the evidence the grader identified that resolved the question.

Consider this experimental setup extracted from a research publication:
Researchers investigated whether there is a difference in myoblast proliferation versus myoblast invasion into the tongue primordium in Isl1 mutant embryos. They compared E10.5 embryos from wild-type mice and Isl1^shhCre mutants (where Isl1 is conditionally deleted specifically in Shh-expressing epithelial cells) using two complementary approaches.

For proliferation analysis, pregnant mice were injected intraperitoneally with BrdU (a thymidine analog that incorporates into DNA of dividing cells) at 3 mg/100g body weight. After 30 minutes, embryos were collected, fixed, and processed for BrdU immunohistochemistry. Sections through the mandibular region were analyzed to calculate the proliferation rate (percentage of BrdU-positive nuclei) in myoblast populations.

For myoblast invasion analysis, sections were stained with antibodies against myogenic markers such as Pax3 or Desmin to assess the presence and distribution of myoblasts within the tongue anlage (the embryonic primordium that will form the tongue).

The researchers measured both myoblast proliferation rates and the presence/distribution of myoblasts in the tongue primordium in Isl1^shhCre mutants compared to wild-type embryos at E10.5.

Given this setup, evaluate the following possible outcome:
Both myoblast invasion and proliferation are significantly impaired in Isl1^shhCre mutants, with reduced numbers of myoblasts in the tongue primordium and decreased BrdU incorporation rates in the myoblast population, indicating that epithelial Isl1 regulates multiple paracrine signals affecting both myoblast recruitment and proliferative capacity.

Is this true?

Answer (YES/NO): NO